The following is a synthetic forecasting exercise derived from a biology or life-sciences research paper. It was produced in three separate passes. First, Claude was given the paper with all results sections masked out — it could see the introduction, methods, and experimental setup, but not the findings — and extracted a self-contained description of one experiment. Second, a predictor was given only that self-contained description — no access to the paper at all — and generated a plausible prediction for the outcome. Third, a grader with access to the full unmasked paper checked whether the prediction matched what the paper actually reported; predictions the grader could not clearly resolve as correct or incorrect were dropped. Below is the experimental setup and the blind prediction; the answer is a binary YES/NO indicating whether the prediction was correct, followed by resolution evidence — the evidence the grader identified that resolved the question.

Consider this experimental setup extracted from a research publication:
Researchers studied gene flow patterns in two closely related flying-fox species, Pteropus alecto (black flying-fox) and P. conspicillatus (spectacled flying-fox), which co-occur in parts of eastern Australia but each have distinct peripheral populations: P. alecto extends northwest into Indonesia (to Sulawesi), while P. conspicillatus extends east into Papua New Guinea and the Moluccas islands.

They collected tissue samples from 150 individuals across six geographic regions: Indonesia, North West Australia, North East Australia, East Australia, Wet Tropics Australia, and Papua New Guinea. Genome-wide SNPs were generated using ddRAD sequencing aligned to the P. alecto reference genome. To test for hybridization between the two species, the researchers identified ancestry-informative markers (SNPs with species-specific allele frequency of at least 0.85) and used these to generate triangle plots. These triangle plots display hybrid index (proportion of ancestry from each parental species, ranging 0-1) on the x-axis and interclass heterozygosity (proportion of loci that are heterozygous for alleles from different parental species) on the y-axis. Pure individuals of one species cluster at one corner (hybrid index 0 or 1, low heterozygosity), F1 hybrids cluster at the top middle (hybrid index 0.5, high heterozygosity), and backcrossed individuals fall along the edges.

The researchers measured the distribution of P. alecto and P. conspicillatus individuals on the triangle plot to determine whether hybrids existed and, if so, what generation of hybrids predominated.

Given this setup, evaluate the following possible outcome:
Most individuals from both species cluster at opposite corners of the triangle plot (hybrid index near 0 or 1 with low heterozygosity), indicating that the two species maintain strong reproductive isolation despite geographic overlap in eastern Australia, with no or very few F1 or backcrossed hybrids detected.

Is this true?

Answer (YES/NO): NO